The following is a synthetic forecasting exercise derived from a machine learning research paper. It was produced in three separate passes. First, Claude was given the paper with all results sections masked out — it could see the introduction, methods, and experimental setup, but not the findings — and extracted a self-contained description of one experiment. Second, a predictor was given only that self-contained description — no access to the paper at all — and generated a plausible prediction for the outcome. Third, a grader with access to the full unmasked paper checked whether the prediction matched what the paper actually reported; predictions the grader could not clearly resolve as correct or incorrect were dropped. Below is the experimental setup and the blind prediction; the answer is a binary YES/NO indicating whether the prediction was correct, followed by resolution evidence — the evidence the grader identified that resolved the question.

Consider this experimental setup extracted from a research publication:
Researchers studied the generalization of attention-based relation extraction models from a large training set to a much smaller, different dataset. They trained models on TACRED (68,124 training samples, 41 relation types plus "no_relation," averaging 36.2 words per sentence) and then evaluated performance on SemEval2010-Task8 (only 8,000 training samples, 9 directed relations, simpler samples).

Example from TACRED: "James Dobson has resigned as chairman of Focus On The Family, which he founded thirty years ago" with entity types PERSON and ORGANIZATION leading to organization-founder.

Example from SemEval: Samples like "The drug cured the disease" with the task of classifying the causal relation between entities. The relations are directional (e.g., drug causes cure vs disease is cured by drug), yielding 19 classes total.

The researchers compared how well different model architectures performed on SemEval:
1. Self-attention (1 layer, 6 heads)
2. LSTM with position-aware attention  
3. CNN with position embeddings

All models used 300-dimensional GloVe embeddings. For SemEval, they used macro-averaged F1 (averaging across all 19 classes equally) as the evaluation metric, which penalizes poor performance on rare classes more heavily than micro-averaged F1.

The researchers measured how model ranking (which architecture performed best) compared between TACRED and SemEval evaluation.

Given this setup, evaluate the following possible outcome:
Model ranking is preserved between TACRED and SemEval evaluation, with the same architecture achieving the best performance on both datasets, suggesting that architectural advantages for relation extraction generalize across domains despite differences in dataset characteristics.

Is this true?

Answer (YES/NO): YES